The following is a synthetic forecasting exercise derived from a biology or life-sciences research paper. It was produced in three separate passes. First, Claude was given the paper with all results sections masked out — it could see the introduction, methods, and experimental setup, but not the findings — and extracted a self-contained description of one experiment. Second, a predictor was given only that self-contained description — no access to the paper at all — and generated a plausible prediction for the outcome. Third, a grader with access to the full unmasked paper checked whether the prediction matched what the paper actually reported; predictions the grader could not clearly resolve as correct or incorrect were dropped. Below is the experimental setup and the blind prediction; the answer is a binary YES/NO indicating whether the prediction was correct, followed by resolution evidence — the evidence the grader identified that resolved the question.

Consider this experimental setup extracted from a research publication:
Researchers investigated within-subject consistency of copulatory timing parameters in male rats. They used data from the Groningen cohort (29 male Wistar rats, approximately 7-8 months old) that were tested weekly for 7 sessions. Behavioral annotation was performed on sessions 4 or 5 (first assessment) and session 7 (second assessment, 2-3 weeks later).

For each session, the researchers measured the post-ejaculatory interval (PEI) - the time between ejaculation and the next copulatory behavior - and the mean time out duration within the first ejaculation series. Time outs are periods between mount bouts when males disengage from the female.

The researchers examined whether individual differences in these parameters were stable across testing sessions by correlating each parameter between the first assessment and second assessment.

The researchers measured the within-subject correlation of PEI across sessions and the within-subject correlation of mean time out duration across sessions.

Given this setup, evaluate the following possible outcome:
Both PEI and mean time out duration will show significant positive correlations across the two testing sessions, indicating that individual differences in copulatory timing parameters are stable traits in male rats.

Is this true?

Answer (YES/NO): NO